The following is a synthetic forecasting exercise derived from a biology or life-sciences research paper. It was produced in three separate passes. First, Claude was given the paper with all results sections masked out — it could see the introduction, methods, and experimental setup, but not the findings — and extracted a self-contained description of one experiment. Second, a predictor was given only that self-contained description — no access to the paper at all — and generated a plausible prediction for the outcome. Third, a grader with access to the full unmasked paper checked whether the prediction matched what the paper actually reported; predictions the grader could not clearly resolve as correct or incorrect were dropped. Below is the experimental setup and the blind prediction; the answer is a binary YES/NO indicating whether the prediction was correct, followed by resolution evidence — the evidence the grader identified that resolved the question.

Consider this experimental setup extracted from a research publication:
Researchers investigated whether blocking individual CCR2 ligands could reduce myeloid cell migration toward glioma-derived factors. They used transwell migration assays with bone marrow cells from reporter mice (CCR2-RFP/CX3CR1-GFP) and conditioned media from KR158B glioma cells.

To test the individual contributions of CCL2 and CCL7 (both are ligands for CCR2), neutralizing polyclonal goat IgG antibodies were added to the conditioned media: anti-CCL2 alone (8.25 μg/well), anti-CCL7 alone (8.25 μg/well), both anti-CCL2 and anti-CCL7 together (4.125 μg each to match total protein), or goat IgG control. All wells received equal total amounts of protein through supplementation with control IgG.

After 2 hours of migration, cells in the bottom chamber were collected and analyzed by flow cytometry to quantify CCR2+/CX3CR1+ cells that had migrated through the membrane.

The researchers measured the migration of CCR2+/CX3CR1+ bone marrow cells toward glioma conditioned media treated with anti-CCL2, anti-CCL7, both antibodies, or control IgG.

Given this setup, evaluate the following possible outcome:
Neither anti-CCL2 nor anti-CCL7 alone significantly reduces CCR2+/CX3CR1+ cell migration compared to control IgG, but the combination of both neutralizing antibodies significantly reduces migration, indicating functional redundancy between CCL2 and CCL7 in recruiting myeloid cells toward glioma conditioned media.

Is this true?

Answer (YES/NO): NO